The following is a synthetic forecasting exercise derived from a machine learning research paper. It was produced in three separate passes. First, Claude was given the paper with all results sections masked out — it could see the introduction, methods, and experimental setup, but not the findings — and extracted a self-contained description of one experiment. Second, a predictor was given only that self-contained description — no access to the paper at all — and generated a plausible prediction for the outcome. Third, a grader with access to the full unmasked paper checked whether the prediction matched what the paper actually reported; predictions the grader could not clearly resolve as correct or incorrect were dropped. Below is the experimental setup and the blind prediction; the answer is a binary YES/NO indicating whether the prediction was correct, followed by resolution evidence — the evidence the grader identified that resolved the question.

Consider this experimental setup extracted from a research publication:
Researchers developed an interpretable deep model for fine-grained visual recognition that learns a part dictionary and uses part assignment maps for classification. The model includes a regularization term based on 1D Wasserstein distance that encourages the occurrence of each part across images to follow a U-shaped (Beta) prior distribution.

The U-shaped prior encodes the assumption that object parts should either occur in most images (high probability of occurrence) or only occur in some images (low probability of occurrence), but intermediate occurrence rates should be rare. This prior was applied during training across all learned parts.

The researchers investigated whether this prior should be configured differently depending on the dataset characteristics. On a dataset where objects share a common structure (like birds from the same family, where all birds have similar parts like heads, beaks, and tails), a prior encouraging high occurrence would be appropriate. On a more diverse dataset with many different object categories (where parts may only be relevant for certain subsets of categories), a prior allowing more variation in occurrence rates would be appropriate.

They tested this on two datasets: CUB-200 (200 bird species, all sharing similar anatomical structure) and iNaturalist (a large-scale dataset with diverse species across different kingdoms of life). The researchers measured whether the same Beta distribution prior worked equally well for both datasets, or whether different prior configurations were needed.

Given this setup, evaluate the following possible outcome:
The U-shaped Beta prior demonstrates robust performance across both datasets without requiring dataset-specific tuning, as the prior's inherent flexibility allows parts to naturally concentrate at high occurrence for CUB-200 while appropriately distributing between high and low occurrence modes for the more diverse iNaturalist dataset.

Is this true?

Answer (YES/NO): NO